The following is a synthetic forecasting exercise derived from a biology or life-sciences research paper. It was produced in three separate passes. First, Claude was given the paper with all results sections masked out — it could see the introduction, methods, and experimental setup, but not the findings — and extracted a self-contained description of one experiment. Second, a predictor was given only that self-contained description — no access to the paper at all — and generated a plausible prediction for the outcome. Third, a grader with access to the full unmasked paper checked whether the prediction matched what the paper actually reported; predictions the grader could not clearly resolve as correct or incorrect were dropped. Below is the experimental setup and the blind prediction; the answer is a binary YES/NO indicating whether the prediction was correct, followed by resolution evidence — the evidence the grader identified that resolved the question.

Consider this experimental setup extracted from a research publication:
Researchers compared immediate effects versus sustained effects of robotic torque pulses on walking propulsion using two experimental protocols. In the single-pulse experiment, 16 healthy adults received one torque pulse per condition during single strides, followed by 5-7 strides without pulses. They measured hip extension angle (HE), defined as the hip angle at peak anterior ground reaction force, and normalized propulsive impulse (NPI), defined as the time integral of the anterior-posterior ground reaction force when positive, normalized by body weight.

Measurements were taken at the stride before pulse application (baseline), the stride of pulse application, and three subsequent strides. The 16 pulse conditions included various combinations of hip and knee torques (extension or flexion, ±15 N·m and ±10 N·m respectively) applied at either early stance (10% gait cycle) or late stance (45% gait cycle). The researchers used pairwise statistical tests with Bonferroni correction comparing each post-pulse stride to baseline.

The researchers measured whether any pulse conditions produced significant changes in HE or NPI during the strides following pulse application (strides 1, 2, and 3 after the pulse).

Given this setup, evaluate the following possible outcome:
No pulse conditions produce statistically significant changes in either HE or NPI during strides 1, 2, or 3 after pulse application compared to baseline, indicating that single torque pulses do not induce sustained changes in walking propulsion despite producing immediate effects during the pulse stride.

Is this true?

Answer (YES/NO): YES